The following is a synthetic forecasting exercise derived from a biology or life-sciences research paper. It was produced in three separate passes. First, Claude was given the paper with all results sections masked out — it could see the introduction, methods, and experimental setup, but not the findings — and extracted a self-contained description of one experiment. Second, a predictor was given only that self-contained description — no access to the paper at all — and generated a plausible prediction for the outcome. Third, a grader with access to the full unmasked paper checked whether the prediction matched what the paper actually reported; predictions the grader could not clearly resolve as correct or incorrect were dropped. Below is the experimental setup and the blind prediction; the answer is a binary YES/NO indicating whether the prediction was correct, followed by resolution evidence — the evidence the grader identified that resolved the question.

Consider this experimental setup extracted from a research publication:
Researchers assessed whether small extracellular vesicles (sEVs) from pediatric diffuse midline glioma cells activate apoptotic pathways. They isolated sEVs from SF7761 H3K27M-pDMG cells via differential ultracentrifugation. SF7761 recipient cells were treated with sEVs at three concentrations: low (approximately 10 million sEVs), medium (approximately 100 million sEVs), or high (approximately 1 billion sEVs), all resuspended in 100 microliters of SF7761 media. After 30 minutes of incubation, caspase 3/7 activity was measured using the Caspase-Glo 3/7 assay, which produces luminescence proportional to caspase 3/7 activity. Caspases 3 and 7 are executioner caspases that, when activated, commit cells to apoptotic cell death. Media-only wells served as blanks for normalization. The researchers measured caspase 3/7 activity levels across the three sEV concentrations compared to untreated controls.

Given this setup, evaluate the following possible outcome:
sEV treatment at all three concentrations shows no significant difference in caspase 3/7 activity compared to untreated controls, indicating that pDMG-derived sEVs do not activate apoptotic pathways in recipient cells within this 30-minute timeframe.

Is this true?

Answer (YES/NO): NO